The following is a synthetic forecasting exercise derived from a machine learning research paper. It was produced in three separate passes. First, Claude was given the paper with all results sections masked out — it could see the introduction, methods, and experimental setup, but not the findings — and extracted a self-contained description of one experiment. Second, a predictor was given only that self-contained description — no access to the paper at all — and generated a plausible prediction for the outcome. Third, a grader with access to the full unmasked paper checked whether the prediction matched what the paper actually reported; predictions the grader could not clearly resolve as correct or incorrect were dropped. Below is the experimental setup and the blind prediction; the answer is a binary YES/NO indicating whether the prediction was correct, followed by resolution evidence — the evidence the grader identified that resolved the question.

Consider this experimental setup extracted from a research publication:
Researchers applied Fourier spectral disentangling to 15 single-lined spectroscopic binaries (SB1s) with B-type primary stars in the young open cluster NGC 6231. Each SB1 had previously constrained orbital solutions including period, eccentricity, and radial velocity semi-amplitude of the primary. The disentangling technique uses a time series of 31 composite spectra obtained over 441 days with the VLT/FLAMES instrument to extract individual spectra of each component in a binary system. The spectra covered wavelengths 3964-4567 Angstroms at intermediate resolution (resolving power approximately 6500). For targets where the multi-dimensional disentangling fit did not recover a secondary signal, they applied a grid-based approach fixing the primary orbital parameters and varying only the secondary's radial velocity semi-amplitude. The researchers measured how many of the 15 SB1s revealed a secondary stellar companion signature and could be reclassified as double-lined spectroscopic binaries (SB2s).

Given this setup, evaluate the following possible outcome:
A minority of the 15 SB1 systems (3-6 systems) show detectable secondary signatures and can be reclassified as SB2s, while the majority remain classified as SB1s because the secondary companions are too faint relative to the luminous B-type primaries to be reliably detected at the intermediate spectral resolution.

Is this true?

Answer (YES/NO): NO